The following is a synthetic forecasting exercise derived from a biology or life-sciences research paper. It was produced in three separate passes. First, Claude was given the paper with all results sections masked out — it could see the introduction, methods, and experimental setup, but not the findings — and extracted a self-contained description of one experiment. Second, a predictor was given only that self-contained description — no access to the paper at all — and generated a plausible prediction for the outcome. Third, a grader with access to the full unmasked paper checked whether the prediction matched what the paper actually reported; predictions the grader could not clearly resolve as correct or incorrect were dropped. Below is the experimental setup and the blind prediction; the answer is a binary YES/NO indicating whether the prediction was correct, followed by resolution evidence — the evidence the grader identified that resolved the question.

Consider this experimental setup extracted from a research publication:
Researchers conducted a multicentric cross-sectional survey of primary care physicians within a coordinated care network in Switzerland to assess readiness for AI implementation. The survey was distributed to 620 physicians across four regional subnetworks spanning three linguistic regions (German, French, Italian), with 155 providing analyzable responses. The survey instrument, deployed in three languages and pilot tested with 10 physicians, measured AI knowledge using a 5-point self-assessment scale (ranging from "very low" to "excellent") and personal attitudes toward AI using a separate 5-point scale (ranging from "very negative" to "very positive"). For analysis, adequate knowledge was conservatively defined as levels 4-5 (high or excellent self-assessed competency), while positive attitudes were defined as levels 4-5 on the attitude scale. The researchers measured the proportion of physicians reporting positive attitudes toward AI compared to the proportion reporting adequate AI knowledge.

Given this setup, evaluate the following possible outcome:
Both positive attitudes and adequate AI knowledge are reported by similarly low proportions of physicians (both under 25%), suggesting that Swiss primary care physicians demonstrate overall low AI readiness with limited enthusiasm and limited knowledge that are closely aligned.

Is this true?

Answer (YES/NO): NO